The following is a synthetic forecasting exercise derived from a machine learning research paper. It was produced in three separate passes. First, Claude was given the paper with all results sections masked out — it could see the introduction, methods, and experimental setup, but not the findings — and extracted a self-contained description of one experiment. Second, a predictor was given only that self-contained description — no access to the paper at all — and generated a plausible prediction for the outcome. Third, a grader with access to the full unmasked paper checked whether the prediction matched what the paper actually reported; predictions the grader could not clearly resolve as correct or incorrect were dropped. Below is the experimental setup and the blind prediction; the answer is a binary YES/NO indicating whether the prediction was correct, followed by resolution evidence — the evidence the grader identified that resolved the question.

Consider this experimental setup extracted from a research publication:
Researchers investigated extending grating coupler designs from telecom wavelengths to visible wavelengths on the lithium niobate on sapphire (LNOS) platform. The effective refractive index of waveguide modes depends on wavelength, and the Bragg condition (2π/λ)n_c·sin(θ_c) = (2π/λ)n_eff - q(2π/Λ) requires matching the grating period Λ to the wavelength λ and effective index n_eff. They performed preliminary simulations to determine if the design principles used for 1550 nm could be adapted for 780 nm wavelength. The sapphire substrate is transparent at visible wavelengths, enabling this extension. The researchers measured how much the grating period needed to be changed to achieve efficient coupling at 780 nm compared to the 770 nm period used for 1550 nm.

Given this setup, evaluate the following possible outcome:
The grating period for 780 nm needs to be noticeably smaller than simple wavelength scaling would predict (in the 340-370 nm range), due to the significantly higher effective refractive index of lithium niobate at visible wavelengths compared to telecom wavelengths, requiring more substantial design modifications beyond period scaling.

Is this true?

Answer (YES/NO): NO